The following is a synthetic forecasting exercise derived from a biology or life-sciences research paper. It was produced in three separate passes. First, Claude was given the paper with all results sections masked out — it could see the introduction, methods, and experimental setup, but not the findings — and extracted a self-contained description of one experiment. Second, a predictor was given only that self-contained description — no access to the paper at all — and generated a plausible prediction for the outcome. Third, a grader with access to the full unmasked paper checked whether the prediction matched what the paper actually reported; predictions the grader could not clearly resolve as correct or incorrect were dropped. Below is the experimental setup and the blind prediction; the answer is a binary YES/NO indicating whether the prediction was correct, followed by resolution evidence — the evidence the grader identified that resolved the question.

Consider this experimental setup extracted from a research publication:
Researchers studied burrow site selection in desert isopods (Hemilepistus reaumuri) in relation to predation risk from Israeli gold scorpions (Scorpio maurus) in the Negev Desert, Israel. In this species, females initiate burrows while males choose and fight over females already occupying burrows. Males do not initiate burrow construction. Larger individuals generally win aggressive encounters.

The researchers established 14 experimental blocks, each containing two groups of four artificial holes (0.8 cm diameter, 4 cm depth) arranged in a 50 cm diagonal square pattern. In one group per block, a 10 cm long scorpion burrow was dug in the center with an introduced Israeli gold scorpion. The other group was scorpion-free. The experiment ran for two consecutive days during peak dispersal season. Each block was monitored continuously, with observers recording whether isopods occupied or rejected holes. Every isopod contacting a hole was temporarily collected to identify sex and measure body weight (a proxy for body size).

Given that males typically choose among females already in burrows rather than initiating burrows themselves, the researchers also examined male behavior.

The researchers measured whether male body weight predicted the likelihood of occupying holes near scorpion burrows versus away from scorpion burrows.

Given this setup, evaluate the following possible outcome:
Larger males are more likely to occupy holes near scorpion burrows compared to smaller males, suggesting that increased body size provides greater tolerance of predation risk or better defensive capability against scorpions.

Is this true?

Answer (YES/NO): NO